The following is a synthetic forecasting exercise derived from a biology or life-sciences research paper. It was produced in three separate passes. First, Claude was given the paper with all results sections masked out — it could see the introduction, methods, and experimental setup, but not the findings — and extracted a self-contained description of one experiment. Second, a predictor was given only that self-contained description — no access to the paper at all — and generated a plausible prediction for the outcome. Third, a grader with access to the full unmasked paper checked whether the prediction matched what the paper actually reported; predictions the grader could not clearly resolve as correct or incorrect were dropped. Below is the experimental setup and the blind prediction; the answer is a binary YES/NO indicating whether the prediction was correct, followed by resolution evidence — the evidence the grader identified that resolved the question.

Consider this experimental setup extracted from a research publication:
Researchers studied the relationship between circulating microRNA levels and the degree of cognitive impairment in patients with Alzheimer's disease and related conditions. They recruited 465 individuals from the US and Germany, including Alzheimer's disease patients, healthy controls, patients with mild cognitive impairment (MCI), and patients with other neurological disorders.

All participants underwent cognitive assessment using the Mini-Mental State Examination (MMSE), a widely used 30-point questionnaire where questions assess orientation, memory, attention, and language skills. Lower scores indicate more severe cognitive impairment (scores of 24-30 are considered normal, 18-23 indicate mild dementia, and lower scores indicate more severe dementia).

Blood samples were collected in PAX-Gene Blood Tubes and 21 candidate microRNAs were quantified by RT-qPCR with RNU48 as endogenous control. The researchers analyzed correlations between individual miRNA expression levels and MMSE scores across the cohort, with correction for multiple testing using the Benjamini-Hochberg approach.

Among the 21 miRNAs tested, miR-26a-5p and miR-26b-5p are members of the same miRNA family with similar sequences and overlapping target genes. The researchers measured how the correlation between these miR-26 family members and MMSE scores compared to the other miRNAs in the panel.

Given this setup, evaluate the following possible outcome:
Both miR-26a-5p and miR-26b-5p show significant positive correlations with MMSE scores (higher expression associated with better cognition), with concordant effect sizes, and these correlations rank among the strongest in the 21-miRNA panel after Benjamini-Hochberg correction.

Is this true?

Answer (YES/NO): YES